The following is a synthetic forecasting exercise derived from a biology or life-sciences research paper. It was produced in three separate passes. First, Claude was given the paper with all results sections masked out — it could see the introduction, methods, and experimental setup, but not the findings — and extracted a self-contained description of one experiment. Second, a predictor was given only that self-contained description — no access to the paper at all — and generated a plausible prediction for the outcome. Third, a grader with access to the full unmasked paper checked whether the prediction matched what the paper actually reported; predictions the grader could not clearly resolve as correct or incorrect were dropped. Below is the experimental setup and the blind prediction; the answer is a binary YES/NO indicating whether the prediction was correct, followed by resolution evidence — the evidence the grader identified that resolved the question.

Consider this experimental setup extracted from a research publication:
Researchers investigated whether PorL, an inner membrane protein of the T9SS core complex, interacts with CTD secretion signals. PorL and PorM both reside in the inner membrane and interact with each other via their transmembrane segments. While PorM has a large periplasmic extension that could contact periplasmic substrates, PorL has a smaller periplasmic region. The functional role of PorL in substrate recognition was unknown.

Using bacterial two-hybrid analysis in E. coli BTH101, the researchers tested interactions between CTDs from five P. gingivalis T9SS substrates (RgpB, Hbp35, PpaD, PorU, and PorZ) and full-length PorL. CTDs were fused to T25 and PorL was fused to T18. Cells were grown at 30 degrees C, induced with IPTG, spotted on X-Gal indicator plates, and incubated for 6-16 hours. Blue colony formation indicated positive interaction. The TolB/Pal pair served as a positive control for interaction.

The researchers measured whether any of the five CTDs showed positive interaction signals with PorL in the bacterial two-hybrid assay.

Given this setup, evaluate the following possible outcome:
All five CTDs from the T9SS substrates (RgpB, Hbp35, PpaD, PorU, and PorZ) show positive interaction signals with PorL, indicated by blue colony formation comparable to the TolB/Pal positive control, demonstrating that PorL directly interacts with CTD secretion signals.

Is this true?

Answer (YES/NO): NO